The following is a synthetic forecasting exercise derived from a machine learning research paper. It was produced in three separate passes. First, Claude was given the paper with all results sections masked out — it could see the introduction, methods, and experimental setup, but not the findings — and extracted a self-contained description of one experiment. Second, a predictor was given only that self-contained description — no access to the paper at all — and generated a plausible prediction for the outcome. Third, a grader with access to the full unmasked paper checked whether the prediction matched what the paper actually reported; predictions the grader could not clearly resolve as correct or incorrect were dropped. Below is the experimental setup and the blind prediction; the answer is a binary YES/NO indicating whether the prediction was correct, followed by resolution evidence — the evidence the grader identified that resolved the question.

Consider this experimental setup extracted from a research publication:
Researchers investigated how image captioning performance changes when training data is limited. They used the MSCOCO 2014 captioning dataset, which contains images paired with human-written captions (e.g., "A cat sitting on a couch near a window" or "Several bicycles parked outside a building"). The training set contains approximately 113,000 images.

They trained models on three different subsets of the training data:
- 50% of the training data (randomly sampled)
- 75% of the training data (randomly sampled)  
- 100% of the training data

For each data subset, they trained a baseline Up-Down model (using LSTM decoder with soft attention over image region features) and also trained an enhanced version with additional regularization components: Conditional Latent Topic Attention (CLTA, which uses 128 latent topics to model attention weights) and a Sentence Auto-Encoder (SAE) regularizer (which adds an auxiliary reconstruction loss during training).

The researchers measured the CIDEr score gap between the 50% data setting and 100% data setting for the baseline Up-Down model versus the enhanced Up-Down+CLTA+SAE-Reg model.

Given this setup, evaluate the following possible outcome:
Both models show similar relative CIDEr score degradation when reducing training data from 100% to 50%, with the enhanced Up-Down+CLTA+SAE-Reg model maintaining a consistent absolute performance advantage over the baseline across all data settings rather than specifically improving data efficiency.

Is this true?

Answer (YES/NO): YES